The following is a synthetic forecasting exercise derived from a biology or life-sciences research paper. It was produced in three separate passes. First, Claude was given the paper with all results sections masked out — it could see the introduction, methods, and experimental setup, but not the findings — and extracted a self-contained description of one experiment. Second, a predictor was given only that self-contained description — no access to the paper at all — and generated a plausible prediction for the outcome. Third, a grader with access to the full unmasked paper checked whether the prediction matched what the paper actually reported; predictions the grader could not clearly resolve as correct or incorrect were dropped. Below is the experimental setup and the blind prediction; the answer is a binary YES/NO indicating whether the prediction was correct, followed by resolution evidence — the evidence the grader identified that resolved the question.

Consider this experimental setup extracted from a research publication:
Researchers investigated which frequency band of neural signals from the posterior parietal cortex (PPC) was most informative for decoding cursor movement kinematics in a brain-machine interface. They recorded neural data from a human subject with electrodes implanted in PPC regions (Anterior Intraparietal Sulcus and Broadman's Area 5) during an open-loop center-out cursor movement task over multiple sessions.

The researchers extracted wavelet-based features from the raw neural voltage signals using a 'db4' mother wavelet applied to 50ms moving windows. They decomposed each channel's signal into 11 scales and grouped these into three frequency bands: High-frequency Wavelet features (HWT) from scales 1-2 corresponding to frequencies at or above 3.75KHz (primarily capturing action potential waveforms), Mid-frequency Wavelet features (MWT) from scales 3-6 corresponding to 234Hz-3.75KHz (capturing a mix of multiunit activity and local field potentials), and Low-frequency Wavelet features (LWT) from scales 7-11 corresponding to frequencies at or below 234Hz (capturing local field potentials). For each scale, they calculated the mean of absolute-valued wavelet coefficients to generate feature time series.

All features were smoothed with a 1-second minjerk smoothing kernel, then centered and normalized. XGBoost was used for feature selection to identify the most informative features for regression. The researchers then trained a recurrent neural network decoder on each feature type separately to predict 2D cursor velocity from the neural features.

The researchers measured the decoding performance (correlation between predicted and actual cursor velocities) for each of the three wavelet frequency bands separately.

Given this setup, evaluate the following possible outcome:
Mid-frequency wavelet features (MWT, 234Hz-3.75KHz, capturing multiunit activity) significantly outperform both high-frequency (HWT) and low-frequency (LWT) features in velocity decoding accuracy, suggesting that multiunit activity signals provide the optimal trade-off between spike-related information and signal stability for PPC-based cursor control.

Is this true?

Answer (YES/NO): YES